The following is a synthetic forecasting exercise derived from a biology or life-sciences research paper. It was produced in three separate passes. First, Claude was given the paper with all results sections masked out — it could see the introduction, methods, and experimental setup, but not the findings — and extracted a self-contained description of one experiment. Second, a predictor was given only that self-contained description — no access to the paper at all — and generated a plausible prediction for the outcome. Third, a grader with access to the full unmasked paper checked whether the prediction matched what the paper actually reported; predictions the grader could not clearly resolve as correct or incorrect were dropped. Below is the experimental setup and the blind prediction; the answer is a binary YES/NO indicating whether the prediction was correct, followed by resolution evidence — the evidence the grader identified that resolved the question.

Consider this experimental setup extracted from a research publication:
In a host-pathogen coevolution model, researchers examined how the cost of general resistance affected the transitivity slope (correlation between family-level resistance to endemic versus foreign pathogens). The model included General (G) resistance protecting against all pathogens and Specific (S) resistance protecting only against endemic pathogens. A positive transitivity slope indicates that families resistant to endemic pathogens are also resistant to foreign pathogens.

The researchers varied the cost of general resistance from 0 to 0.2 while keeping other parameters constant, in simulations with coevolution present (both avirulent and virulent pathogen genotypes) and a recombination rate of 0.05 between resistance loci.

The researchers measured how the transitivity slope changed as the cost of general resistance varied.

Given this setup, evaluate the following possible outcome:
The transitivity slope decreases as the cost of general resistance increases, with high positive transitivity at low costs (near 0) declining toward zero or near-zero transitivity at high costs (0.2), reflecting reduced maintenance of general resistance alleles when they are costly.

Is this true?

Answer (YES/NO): NO